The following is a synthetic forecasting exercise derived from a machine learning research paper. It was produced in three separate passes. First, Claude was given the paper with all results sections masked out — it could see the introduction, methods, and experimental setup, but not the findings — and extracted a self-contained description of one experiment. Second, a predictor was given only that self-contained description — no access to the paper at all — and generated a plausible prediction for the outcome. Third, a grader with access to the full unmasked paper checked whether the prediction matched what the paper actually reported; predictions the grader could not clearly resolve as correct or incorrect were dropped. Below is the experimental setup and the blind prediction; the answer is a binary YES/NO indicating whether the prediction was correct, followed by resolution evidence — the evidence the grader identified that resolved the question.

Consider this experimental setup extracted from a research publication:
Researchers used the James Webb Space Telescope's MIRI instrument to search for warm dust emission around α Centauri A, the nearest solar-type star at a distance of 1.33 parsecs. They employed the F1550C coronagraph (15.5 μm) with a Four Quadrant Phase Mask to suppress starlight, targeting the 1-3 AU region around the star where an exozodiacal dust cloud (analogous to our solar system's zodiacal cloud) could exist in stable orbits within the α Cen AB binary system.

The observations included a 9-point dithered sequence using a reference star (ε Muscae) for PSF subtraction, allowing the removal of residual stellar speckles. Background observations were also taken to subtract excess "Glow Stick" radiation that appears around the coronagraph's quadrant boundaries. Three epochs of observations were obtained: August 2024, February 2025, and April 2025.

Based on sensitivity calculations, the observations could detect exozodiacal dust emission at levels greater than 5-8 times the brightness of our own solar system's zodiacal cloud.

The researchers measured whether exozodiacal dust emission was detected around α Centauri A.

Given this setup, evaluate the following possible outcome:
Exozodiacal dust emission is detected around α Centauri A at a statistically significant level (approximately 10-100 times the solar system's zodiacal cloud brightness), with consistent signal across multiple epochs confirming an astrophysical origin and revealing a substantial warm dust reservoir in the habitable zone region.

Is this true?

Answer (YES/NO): NO